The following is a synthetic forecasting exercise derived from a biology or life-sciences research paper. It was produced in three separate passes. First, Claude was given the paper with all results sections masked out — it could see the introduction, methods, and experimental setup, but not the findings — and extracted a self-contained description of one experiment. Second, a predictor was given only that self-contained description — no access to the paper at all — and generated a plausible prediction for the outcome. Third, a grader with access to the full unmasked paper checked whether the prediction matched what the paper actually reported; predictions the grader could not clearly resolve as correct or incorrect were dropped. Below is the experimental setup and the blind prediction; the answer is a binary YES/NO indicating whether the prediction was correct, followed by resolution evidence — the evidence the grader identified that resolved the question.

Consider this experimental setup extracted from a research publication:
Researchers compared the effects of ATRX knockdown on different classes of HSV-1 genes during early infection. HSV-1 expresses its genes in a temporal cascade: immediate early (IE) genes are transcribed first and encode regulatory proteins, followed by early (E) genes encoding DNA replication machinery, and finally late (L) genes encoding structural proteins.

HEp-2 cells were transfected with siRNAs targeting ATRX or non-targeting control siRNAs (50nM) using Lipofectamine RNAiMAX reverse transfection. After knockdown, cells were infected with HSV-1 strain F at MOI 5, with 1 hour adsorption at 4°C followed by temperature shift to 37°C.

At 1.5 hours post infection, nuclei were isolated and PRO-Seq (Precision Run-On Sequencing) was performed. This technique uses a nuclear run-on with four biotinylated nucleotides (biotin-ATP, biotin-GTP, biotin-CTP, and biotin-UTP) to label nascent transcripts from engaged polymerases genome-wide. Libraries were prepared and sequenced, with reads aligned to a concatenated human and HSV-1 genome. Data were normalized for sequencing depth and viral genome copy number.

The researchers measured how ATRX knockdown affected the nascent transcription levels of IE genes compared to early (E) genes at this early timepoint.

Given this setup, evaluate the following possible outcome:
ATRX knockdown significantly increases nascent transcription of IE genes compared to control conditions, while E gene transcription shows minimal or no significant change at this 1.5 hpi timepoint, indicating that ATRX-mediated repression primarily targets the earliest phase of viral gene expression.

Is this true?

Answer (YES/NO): NO